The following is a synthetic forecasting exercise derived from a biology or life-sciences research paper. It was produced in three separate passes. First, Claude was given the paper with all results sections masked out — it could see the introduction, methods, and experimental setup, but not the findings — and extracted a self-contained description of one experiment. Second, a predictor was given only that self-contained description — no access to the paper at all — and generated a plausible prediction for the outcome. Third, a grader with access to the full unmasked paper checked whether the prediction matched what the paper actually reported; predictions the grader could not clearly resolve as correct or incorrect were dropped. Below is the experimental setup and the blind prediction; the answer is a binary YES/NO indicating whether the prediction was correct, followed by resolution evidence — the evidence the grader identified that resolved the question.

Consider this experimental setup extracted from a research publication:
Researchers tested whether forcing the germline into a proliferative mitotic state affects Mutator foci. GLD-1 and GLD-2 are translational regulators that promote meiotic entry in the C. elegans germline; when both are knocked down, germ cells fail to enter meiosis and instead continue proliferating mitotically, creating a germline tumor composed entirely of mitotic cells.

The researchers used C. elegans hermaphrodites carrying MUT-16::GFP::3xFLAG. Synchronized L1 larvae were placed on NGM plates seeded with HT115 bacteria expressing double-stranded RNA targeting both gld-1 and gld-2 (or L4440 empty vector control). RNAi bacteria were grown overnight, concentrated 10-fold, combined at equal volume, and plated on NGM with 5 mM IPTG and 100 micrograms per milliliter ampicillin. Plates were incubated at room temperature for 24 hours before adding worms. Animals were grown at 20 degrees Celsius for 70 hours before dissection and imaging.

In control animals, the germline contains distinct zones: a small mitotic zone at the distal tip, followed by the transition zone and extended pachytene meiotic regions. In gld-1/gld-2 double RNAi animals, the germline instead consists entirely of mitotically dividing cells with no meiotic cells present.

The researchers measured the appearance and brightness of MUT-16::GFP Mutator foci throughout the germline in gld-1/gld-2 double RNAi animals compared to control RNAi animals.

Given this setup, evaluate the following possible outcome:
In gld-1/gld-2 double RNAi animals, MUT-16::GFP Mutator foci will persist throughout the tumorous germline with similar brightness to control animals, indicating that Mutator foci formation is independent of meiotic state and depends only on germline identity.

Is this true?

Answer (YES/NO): NO